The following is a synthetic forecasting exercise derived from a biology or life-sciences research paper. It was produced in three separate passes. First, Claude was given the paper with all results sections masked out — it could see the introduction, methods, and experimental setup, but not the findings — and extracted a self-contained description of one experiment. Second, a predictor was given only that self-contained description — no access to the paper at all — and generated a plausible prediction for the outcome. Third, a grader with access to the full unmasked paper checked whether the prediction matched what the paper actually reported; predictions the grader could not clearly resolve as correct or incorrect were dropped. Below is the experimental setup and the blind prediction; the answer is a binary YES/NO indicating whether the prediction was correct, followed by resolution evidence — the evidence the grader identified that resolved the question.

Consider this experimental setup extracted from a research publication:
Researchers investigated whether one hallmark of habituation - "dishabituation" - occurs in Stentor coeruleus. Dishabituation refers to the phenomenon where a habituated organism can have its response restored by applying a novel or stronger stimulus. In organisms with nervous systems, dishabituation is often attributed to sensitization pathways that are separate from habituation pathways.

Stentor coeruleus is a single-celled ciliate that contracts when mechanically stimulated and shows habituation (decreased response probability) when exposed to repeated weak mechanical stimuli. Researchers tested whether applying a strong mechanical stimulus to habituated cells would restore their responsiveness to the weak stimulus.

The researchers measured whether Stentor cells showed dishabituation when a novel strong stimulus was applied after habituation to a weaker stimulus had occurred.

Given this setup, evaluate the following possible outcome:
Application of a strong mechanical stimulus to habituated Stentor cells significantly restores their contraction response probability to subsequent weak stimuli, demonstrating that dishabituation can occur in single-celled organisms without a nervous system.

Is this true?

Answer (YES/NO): NO